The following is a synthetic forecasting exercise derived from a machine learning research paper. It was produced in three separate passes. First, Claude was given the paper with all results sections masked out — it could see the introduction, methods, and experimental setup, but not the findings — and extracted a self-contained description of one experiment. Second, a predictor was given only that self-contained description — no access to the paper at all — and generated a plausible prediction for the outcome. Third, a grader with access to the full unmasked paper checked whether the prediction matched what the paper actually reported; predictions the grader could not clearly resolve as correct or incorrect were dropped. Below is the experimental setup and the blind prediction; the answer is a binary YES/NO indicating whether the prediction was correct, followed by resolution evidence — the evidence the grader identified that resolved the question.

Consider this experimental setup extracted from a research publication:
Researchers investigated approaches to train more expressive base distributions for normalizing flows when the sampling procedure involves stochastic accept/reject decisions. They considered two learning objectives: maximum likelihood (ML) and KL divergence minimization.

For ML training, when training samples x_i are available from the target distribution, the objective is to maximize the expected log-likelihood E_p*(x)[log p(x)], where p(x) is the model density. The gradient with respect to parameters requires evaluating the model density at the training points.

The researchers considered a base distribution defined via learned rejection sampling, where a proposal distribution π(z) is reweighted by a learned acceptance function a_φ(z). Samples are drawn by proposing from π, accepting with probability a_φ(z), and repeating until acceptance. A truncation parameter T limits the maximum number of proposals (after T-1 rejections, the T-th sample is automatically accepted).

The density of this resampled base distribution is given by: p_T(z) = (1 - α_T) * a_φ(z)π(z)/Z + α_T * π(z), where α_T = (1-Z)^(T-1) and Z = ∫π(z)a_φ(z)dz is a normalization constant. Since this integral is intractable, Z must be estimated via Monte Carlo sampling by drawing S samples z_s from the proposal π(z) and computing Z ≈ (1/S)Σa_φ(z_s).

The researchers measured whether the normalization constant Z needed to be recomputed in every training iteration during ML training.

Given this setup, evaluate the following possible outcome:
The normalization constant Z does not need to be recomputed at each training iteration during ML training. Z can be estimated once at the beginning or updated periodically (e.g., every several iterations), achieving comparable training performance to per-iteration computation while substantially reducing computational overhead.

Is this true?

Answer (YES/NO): NO